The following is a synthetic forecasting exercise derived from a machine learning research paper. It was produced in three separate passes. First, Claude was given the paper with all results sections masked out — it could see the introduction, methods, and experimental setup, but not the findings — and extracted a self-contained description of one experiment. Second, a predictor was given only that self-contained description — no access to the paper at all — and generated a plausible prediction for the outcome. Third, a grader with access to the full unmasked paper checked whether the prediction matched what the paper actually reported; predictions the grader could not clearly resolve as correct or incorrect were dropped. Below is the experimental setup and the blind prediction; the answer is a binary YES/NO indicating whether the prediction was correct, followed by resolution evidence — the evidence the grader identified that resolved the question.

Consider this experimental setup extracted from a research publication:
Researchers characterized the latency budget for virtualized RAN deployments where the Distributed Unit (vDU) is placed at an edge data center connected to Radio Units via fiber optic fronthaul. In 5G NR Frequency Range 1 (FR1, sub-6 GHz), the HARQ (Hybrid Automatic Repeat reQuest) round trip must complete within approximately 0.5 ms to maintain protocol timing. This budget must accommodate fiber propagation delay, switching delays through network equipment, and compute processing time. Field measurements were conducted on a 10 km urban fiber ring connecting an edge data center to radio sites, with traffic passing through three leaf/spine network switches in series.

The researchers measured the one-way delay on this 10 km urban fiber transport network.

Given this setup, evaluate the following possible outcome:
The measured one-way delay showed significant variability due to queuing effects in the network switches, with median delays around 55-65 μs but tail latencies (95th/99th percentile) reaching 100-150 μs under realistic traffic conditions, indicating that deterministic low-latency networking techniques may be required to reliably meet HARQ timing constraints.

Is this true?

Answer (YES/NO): NO